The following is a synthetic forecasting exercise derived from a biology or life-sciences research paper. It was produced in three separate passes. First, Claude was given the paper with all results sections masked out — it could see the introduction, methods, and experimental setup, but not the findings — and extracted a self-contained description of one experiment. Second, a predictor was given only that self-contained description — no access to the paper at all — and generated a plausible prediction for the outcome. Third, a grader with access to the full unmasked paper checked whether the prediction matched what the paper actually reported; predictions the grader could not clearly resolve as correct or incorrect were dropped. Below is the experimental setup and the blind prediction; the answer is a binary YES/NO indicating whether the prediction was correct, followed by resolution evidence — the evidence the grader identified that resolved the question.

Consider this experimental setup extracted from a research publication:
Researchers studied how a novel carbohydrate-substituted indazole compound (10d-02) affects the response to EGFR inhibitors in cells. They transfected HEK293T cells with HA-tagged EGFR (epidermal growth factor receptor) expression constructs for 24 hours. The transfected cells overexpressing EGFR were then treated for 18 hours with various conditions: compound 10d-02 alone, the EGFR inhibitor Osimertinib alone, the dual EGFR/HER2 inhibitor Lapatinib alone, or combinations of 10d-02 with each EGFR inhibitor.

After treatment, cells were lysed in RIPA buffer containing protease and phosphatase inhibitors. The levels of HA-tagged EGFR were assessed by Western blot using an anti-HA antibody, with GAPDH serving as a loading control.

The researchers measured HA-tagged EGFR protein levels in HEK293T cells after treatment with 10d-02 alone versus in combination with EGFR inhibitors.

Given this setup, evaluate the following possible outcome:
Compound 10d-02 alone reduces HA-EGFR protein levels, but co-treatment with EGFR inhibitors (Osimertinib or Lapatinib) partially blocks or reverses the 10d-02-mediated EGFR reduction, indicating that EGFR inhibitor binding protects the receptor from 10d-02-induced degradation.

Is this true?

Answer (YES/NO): NO